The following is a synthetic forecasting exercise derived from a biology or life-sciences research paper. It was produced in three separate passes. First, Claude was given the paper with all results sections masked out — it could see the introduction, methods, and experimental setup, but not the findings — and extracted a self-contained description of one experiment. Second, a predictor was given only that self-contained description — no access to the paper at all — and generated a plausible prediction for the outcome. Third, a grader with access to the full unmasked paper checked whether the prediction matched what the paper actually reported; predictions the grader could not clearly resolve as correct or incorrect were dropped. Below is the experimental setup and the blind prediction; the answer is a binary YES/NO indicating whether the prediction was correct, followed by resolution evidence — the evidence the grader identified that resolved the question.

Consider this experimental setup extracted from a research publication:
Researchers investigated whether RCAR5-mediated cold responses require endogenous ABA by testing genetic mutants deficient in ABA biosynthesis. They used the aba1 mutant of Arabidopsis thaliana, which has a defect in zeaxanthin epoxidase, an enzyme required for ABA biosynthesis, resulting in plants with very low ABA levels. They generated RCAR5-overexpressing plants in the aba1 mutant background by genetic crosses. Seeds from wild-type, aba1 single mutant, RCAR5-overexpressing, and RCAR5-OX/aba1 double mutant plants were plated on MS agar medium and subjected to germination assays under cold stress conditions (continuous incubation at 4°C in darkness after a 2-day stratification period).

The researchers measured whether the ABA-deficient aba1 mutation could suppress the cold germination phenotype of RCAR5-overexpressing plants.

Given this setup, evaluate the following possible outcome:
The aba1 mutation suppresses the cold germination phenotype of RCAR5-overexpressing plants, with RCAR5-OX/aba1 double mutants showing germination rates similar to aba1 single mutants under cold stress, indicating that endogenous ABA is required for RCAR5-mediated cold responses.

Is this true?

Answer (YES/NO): YES